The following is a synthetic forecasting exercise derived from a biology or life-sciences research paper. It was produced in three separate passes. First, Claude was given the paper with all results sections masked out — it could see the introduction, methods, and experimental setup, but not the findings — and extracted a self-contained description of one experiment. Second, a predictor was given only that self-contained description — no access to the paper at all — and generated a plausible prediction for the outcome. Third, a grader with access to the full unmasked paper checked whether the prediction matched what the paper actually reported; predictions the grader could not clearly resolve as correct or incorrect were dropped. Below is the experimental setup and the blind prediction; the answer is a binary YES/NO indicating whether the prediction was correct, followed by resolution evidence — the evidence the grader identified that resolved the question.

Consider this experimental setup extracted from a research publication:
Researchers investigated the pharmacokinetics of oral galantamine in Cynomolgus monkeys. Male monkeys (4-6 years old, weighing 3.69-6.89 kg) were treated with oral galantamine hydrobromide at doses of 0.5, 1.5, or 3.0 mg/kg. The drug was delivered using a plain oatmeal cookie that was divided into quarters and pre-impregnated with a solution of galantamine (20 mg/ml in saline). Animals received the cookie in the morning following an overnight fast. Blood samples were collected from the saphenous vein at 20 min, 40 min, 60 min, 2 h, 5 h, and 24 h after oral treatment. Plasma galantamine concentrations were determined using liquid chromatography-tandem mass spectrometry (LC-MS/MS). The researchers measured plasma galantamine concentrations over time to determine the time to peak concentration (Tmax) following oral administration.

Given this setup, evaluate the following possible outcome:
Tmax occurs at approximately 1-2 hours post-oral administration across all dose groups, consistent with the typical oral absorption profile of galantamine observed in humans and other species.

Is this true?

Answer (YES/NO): NO